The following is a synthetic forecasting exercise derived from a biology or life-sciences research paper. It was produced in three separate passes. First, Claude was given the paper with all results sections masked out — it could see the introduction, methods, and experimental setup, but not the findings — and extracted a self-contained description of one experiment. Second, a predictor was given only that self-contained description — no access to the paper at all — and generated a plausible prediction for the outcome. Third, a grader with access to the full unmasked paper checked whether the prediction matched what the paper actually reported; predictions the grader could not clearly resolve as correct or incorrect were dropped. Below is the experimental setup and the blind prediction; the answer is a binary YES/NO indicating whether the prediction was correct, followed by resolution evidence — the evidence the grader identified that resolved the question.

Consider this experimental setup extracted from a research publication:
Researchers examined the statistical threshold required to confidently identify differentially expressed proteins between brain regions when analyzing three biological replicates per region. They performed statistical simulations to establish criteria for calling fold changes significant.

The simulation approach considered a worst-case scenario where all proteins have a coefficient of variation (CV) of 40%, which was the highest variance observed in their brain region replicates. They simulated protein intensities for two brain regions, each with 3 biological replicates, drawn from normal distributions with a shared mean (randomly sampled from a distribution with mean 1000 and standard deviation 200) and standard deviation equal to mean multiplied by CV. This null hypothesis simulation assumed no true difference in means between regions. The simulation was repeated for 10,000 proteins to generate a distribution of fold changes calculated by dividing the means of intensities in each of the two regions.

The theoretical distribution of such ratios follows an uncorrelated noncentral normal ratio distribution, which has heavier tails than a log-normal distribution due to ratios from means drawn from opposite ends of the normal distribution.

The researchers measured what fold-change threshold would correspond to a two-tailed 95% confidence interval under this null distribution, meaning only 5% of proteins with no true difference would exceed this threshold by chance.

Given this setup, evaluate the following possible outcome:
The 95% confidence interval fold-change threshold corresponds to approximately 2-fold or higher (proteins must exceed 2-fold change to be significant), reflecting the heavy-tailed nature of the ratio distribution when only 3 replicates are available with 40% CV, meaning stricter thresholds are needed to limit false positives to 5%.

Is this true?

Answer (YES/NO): YES